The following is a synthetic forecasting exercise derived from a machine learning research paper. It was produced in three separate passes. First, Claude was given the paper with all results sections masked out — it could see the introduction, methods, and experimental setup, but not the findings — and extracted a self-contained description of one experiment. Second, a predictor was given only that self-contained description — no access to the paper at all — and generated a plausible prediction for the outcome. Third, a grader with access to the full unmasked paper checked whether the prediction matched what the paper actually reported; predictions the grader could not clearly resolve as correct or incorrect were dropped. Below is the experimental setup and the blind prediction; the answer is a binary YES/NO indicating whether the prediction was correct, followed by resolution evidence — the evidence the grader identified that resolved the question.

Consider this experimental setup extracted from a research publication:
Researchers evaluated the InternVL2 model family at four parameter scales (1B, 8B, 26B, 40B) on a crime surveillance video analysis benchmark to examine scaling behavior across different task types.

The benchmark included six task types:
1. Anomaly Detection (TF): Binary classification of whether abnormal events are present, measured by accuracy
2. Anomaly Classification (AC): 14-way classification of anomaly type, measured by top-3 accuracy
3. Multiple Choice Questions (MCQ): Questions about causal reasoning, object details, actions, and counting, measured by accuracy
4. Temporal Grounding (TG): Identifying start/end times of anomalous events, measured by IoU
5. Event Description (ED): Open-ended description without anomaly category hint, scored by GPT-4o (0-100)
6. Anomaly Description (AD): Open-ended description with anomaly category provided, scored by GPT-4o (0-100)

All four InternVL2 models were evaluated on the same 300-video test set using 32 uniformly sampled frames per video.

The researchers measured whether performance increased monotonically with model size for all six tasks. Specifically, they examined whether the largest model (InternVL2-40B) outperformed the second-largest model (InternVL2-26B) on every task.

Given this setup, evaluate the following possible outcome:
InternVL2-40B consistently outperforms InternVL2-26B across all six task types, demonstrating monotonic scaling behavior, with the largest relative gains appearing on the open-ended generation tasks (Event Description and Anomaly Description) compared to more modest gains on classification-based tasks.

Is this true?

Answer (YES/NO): NO